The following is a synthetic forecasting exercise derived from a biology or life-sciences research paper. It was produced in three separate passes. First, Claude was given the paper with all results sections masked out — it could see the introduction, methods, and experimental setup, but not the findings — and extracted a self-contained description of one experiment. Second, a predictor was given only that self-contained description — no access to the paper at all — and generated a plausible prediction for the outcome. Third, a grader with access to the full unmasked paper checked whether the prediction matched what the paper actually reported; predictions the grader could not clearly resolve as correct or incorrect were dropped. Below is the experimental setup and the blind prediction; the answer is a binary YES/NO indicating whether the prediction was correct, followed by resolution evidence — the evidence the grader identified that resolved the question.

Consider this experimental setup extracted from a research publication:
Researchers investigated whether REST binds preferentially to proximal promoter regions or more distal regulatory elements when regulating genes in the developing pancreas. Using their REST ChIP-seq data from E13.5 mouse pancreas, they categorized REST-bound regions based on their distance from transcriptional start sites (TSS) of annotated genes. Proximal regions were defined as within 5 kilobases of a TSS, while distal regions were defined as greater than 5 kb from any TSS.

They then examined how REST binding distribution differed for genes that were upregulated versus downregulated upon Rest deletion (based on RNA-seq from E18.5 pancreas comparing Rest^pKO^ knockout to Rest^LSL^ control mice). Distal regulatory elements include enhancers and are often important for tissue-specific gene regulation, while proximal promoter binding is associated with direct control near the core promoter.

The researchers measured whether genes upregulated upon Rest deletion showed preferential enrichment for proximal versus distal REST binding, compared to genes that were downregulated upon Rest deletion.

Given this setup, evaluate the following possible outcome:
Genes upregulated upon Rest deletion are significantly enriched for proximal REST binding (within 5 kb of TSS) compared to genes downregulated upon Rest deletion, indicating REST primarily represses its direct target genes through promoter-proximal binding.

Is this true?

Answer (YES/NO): YES